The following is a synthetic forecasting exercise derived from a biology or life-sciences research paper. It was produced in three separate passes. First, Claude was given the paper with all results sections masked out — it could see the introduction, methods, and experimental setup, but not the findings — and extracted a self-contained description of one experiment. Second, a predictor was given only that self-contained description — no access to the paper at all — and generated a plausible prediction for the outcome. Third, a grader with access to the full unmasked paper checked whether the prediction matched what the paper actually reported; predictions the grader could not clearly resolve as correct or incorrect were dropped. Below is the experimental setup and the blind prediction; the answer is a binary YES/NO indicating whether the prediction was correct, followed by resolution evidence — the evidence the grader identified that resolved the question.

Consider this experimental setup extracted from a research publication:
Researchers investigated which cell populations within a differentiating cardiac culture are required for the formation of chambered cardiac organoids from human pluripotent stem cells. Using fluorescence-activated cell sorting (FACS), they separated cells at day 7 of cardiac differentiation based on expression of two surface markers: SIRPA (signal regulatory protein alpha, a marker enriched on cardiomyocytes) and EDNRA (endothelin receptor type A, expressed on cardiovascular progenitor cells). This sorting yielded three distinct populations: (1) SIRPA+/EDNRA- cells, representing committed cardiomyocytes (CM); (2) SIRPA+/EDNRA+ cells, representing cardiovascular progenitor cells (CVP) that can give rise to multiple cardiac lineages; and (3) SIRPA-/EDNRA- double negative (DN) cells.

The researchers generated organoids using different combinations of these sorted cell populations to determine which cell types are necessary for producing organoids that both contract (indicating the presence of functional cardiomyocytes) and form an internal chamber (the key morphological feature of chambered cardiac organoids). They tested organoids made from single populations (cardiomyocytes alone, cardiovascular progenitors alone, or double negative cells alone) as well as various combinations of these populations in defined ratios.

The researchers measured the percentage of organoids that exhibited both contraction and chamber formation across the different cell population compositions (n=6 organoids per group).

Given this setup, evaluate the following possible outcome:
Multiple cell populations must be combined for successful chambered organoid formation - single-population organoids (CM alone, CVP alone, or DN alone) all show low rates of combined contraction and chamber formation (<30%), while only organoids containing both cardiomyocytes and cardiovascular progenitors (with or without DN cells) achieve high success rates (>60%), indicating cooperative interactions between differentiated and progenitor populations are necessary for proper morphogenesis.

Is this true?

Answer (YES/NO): NO